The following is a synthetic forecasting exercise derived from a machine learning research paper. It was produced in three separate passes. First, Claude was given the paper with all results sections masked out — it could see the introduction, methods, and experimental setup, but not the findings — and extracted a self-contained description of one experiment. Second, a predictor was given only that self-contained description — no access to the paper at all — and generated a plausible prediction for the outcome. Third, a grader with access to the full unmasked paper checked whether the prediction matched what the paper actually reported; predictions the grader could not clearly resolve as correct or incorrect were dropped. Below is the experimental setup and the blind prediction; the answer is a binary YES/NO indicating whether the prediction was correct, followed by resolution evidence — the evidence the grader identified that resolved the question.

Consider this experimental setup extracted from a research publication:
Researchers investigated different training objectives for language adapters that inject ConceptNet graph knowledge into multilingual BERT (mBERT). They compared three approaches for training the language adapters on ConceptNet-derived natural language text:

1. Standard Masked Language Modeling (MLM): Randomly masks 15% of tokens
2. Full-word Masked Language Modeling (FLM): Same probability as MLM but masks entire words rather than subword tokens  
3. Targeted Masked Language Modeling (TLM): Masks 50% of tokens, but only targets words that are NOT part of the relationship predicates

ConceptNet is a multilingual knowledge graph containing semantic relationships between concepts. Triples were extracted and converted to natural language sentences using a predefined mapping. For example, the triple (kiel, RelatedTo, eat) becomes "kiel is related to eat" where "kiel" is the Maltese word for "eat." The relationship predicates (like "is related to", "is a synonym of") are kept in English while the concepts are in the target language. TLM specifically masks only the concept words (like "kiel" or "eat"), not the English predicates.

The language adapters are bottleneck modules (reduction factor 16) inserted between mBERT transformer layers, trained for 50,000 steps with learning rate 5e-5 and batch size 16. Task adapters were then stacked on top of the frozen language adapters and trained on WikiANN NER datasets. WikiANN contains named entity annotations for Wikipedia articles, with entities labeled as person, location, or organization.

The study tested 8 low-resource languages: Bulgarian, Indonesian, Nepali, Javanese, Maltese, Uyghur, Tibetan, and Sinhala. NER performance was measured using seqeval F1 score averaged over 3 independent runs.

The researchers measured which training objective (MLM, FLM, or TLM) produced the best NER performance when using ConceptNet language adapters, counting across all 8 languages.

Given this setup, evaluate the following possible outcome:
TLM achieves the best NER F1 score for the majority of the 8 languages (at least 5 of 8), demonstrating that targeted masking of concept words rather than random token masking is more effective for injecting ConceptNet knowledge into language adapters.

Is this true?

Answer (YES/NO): NO